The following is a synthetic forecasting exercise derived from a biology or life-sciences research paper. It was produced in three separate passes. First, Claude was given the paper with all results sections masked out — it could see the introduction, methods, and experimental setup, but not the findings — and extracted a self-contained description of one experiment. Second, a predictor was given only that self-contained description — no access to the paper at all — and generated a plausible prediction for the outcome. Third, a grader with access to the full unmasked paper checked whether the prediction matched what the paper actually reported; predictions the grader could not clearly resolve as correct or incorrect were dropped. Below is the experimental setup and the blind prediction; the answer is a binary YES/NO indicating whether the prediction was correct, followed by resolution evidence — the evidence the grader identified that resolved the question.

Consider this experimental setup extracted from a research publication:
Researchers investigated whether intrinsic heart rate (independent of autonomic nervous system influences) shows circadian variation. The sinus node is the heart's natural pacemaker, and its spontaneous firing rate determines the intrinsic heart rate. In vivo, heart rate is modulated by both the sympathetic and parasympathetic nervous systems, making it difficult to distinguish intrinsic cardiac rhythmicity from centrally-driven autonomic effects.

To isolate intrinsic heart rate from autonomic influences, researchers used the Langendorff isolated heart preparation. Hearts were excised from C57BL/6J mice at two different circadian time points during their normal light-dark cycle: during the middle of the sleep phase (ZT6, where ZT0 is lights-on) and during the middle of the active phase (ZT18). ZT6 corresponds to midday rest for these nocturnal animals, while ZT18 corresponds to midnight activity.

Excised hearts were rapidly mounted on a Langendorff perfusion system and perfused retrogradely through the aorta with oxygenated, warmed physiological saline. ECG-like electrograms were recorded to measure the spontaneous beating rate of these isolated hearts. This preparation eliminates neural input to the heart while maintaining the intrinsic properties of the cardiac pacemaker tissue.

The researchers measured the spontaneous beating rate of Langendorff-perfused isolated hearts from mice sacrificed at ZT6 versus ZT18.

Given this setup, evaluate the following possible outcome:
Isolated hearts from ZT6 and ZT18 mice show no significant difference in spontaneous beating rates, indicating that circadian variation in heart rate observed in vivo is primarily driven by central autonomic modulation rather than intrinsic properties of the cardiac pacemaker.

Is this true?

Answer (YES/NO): NO